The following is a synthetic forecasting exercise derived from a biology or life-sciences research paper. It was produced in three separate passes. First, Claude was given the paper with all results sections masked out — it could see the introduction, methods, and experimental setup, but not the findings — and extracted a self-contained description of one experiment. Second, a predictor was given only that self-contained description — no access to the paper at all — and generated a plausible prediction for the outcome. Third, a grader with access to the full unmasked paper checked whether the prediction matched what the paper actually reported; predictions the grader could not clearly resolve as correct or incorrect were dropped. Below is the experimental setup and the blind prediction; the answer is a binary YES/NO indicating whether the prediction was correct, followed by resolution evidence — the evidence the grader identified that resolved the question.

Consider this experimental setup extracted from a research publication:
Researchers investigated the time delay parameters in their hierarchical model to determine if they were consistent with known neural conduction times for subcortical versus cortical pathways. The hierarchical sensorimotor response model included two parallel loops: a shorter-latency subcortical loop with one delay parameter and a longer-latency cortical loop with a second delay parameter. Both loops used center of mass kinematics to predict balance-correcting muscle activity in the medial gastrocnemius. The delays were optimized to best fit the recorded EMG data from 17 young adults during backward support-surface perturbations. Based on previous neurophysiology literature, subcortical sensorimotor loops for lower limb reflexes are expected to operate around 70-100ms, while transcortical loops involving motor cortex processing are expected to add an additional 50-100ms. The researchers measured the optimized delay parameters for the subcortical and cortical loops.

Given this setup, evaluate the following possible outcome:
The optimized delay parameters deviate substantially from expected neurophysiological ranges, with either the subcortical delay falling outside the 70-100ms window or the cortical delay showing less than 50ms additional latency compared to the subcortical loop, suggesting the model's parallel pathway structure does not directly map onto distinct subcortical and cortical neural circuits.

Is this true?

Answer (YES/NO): NO